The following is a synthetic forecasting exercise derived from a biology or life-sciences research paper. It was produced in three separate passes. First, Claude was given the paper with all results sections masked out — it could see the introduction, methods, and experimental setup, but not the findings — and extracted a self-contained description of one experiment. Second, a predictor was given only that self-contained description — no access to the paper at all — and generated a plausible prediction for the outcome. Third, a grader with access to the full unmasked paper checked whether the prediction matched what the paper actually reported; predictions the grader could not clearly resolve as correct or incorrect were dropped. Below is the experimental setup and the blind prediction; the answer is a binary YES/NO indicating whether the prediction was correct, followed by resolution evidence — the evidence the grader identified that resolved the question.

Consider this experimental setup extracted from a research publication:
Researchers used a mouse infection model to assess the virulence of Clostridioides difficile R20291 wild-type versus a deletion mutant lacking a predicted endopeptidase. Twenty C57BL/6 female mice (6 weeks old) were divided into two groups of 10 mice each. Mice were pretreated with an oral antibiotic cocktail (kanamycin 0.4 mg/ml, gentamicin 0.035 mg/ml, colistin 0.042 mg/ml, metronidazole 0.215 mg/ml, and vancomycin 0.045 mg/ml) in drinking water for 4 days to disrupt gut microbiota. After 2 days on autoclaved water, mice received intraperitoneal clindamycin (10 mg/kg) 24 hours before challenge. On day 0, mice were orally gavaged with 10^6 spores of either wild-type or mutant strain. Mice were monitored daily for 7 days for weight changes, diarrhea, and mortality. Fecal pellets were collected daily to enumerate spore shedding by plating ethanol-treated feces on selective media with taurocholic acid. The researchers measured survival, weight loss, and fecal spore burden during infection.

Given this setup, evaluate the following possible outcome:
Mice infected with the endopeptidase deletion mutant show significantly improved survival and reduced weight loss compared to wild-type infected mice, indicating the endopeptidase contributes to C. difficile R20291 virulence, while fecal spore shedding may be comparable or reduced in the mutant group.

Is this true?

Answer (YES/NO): NO